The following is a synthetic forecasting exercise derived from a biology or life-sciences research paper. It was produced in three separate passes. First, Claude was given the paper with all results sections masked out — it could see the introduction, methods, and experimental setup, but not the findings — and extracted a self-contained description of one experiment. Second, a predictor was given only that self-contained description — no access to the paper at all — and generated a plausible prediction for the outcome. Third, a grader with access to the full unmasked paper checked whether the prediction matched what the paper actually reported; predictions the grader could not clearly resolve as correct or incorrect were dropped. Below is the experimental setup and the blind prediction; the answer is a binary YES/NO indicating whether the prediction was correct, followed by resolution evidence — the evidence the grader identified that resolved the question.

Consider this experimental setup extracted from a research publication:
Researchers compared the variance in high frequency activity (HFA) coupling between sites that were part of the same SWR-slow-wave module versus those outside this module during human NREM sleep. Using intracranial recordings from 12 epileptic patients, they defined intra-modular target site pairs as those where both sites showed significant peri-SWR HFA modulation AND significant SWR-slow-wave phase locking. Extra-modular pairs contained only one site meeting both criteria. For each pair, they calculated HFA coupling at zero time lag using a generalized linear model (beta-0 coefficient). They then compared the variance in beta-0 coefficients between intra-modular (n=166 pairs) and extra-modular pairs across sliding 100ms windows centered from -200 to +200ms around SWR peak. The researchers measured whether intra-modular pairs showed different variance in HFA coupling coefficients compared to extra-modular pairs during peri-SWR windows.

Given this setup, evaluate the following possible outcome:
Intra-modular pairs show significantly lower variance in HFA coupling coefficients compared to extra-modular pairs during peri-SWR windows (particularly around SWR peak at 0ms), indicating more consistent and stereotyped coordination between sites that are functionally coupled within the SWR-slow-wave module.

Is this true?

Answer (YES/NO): NO